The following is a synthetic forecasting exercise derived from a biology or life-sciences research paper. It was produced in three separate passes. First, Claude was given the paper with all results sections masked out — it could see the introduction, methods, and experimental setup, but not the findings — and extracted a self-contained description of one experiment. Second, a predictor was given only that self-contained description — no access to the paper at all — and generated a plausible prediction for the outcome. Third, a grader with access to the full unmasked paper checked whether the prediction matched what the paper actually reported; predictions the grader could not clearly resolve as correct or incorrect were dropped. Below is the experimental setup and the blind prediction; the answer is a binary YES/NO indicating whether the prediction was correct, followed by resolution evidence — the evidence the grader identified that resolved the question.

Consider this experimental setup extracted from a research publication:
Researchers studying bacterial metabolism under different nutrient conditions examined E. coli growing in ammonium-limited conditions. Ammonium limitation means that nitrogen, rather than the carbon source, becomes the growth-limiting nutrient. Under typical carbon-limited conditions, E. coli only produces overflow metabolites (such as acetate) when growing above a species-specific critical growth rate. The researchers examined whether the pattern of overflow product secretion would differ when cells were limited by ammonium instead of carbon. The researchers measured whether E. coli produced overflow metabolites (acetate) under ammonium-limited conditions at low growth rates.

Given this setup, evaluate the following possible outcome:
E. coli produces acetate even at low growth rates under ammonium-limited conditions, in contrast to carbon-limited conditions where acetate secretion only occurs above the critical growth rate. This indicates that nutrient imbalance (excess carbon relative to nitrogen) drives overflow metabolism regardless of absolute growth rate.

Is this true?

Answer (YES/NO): YES